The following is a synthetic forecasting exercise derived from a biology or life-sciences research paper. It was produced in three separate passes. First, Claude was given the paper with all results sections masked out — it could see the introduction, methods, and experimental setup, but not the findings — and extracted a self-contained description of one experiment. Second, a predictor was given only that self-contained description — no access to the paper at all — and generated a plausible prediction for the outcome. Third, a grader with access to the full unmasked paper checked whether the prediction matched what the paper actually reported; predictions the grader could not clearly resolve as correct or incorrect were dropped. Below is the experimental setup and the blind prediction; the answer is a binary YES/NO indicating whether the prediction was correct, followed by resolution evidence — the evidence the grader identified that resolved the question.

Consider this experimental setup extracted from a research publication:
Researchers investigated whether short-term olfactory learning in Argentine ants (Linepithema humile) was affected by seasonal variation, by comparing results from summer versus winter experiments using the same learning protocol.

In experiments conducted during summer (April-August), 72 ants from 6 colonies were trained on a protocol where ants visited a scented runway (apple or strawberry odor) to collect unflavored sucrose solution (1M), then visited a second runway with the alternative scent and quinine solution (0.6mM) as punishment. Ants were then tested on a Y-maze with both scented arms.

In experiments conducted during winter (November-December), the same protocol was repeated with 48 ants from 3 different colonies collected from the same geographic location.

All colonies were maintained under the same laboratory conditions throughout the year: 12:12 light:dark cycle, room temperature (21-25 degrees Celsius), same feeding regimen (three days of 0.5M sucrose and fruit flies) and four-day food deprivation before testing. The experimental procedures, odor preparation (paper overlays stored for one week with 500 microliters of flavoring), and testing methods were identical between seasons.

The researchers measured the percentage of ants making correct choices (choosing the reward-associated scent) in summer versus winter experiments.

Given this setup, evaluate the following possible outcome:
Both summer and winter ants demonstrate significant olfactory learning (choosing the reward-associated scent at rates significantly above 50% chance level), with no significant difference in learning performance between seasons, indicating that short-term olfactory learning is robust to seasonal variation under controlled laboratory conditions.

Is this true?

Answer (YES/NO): NO